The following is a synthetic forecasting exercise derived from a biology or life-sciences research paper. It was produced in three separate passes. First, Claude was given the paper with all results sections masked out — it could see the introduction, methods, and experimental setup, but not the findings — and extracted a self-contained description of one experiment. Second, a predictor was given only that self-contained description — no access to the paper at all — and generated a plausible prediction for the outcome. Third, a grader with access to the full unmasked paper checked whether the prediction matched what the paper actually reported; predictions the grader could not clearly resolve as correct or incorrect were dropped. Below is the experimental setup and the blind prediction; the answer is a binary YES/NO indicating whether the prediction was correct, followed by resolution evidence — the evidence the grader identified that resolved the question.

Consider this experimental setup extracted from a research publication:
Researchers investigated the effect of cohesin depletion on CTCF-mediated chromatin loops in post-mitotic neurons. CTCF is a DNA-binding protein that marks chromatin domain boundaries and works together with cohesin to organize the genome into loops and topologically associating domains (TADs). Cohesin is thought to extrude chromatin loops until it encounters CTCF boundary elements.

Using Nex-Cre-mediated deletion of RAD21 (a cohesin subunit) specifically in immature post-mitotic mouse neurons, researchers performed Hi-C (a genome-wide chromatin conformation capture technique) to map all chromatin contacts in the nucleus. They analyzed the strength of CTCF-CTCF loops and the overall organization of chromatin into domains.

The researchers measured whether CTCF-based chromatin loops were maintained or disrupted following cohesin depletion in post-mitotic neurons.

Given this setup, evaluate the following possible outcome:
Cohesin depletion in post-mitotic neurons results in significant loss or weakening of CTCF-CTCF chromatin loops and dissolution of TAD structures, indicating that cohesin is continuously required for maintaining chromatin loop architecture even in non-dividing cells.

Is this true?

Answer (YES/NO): YES